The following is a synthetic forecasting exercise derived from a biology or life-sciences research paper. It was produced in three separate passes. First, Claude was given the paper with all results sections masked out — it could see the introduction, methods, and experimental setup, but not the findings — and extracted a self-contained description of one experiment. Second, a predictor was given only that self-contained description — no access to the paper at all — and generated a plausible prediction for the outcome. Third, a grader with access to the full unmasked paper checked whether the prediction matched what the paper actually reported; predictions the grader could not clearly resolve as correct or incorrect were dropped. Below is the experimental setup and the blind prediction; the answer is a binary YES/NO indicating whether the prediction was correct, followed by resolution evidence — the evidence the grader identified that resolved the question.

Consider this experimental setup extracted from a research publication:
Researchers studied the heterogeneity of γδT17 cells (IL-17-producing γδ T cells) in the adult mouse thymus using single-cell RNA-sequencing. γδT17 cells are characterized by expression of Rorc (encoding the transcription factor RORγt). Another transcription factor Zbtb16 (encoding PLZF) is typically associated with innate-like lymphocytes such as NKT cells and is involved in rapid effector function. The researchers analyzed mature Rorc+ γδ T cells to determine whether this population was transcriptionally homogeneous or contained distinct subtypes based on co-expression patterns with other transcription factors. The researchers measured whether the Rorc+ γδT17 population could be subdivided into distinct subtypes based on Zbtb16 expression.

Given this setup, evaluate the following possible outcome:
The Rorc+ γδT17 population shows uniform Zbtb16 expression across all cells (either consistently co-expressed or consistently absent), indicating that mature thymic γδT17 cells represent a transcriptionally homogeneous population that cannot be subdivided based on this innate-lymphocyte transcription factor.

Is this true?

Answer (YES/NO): NO